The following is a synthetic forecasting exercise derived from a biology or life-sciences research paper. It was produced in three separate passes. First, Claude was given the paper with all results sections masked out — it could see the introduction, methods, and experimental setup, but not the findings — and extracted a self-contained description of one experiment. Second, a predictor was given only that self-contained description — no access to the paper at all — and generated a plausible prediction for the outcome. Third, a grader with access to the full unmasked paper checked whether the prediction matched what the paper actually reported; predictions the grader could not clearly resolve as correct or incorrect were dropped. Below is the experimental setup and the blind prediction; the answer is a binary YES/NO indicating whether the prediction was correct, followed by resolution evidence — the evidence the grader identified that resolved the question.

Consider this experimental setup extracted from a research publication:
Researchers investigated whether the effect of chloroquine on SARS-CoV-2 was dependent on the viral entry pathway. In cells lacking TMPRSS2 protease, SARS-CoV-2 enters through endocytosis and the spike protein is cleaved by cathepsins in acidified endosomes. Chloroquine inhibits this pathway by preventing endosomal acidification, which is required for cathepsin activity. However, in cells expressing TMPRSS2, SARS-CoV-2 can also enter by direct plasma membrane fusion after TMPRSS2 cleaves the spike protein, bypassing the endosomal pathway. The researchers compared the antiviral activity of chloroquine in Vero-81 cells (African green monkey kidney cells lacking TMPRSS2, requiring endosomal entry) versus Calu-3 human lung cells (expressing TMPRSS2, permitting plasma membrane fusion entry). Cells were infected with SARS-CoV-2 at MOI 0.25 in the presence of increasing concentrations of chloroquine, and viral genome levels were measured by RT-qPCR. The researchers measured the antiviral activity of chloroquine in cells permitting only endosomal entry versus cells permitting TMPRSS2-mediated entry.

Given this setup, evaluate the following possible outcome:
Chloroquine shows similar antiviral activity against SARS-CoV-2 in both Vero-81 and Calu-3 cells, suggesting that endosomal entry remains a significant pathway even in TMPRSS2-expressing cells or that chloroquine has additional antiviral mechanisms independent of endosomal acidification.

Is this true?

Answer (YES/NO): NO